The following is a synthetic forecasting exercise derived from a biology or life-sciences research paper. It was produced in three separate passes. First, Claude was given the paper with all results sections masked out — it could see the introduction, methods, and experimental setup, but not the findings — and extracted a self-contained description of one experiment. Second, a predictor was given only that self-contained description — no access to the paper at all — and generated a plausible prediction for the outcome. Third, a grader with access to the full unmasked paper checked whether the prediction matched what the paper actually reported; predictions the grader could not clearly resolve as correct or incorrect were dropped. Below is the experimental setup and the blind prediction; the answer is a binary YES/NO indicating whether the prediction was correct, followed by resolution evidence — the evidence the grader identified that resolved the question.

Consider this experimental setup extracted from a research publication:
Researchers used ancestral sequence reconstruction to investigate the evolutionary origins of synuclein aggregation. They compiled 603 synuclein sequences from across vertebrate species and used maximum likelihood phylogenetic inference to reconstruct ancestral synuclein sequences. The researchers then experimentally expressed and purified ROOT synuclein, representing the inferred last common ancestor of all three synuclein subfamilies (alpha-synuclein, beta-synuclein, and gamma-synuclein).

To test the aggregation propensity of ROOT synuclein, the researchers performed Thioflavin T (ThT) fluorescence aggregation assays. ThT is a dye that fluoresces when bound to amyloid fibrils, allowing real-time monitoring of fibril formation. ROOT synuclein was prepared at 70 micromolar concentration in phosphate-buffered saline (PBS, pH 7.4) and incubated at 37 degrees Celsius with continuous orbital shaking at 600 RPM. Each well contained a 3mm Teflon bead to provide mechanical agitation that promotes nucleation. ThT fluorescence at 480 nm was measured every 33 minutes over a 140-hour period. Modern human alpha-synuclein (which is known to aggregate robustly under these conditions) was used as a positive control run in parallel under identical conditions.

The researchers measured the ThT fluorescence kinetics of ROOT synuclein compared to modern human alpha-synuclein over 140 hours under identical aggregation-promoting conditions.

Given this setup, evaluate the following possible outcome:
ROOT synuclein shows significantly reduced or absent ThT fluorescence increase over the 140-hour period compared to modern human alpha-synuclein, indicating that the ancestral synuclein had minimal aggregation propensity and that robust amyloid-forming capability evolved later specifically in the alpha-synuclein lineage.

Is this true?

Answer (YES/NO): YES